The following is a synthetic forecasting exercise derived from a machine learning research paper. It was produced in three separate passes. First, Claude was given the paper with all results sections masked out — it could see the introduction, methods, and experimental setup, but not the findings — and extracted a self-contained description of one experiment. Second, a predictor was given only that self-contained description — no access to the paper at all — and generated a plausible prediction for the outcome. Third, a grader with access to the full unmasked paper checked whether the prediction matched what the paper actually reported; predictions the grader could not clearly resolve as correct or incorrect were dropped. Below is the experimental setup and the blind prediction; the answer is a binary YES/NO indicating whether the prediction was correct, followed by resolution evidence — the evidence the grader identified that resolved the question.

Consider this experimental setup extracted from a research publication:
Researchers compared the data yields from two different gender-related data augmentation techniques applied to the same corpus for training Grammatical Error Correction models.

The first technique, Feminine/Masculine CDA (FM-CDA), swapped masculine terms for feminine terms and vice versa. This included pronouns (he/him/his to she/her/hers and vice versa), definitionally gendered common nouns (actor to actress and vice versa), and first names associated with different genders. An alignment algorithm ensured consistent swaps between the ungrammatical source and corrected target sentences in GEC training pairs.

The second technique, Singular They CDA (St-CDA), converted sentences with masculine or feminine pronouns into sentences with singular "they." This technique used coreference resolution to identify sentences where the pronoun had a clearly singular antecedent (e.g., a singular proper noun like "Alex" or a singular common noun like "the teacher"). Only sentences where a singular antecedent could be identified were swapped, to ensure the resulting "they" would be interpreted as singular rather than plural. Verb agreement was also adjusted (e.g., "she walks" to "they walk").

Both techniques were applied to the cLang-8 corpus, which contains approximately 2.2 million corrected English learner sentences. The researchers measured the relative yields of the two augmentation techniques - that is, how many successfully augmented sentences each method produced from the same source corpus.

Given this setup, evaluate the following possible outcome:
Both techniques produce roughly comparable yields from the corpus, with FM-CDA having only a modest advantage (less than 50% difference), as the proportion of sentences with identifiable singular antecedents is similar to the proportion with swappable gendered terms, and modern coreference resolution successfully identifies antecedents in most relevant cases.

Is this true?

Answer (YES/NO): NO